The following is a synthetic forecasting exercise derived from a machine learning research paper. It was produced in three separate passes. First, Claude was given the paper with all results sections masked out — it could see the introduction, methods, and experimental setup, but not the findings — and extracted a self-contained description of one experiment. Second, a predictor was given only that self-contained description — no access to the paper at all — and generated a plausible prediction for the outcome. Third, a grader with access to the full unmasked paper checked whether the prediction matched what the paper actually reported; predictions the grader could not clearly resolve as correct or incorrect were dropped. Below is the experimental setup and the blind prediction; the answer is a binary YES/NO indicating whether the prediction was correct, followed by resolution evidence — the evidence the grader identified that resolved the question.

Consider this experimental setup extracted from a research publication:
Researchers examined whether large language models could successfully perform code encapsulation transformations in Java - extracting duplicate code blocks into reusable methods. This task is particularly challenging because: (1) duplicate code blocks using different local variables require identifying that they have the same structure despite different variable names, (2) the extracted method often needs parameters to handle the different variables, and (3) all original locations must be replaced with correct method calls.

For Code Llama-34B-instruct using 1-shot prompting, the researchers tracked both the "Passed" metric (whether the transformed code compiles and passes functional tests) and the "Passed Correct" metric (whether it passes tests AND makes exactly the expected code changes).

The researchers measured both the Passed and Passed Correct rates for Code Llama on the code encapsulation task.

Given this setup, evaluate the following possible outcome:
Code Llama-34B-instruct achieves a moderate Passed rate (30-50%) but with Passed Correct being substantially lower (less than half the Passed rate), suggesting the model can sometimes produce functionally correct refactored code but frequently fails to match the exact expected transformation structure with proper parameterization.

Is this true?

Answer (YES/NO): NO